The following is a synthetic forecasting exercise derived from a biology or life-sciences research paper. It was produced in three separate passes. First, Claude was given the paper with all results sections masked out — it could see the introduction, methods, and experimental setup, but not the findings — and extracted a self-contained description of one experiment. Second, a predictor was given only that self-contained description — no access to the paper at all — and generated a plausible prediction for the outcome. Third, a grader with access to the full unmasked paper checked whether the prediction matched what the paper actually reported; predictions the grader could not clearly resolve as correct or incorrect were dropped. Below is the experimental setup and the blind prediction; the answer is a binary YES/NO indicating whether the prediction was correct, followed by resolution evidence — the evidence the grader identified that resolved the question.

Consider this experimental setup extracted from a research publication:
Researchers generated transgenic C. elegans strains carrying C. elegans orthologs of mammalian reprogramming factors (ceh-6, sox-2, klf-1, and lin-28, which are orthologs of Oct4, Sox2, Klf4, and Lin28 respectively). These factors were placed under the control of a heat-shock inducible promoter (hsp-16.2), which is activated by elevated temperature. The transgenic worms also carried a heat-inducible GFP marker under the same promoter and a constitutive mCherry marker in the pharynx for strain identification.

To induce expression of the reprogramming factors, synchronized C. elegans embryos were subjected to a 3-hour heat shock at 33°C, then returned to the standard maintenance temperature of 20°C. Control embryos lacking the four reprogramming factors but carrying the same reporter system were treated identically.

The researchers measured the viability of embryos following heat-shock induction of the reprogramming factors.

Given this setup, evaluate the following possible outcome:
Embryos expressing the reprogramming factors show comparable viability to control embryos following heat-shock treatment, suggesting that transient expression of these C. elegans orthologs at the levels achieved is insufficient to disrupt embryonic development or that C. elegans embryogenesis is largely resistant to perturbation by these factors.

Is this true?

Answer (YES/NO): NO